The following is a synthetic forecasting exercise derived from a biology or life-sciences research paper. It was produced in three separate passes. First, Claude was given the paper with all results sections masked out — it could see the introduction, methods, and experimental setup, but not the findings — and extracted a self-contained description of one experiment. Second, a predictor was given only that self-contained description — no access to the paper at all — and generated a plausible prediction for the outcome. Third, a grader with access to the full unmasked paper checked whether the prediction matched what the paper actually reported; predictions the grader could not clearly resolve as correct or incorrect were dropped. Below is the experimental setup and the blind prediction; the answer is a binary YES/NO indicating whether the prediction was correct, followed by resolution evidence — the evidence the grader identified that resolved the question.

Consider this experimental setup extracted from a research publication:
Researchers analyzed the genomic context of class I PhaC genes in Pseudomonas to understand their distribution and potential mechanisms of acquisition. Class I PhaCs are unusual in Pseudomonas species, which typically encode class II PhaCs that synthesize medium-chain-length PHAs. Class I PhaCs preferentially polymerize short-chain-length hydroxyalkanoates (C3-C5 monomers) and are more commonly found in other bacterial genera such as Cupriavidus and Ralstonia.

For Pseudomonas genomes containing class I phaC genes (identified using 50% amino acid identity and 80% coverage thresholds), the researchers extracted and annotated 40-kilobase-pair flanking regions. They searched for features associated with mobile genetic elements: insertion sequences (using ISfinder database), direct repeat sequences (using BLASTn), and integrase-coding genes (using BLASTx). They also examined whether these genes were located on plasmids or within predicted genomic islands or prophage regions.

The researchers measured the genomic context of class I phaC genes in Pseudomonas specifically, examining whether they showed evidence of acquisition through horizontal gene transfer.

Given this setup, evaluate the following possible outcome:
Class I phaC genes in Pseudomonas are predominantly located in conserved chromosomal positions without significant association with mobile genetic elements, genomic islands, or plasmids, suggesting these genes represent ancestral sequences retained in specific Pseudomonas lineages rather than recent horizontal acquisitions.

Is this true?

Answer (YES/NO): NO